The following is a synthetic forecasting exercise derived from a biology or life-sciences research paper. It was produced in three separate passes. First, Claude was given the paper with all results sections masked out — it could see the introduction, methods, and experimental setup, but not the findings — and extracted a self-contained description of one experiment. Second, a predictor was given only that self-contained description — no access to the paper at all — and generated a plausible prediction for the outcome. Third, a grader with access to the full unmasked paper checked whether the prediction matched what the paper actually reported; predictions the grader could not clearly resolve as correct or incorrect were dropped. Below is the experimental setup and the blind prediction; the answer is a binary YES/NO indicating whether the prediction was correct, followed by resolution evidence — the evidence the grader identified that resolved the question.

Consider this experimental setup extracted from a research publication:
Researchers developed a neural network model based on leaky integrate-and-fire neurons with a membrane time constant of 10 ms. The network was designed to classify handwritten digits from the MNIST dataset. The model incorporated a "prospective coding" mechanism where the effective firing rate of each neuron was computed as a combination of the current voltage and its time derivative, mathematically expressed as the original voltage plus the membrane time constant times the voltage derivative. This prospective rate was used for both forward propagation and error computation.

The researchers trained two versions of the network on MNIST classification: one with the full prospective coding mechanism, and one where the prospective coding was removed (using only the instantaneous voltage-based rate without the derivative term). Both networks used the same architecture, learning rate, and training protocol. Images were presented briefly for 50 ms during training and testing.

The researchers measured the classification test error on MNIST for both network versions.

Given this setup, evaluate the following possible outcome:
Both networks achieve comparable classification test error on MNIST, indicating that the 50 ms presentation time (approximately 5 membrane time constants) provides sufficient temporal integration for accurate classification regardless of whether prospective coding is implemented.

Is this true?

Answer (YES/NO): NO